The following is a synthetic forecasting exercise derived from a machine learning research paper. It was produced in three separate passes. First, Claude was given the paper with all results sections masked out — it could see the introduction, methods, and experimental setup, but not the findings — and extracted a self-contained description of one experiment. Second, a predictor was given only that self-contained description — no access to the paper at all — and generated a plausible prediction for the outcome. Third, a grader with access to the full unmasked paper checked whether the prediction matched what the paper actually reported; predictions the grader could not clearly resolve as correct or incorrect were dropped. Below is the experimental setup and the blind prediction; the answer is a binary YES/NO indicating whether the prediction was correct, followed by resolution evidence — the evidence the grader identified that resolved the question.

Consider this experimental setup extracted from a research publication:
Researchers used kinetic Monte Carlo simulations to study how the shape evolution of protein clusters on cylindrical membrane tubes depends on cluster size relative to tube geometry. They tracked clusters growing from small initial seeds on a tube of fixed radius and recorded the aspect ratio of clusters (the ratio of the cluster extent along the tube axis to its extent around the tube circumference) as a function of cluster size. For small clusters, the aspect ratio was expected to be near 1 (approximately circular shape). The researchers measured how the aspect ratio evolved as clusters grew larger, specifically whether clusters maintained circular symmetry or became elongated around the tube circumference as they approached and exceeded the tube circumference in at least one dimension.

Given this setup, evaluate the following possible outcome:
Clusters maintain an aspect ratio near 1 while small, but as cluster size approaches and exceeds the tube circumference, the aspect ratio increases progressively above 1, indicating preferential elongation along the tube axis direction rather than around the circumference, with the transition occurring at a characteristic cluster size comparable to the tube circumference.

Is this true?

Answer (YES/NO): NO